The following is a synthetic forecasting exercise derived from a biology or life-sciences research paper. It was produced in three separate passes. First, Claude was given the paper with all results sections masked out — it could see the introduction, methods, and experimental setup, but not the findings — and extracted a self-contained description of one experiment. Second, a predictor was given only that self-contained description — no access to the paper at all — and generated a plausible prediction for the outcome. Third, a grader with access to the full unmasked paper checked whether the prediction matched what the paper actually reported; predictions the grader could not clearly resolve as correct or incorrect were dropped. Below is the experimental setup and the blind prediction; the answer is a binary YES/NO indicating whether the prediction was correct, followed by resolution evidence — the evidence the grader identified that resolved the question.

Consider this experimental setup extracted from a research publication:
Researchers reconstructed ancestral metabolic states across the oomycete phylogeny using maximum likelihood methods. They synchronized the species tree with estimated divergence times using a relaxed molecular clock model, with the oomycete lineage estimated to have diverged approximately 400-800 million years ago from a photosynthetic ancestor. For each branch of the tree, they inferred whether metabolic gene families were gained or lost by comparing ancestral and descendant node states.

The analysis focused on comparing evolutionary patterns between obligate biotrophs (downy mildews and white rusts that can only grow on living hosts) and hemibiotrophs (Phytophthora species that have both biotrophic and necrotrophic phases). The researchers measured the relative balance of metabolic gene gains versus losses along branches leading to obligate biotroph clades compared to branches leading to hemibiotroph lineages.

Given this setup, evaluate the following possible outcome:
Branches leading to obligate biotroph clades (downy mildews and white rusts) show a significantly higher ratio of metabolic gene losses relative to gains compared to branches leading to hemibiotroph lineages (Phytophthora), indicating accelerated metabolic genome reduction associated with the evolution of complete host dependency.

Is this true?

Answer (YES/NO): YES